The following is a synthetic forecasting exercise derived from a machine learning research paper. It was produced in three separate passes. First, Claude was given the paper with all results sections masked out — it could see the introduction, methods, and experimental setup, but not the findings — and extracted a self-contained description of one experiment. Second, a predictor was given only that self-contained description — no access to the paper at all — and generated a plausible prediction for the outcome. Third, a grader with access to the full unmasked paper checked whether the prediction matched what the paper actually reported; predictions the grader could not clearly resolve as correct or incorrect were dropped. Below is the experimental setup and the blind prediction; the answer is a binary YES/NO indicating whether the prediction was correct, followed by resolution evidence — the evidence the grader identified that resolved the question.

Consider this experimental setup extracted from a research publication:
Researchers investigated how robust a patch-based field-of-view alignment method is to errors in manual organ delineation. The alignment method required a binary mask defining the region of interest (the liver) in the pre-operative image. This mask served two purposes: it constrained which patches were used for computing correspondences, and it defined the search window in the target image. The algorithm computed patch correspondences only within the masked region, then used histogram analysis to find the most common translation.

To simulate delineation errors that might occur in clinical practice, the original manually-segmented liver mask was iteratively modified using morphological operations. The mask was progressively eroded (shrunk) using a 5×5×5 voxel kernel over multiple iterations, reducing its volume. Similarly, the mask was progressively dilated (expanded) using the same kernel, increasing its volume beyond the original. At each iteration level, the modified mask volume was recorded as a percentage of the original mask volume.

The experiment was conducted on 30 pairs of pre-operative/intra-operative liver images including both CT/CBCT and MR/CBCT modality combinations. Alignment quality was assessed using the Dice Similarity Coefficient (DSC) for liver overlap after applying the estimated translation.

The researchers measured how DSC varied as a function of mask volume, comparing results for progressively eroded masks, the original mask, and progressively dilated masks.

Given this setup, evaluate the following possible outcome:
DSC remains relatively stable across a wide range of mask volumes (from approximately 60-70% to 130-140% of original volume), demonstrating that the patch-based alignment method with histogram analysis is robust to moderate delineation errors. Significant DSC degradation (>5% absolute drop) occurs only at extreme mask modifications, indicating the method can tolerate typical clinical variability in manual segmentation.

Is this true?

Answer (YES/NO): NO